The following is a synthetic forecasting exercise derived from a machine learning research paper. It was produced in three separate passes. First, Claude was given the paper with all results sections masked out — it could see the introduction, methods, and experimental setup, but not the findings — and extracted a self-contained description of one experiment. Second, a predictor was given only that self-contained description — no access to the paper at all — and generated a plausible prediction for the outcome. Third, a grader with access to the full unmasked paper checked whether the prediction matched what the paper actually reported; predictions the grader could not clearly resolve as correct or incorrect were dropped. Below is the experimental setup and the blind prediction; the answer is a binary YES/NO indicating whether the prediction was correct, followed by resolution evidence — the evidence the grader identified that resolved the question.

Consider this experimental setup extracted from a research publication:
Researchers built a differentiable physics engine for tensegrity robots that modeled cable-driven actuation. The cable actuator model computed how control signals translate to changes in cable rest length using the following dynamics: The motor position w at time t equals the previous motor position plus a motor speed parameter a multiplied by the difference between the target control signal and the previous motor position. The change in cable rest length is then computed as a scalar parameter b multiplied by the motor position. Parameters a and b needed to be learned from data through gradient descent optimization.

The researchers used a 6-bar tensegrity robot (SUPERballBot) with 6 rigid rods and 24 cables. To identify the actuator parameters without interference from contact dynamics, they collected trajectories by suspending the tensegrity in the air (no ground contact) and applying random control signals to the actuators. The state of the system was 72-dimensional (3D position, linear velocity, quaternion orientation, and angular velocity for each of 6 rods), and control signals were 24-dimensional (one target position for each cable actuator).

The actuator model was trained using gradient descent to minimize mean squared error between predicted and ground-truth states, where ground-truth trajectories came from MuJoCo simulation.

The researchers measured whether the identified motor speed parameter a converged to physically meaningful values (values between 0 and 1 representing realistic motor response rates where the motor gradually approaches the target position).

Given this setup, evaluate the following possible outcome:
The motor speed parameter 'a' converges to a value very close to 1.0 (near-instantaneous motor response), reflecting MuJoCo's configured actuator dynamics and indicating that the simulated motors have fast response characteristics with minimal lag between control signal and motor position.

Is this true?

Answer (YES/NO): NO